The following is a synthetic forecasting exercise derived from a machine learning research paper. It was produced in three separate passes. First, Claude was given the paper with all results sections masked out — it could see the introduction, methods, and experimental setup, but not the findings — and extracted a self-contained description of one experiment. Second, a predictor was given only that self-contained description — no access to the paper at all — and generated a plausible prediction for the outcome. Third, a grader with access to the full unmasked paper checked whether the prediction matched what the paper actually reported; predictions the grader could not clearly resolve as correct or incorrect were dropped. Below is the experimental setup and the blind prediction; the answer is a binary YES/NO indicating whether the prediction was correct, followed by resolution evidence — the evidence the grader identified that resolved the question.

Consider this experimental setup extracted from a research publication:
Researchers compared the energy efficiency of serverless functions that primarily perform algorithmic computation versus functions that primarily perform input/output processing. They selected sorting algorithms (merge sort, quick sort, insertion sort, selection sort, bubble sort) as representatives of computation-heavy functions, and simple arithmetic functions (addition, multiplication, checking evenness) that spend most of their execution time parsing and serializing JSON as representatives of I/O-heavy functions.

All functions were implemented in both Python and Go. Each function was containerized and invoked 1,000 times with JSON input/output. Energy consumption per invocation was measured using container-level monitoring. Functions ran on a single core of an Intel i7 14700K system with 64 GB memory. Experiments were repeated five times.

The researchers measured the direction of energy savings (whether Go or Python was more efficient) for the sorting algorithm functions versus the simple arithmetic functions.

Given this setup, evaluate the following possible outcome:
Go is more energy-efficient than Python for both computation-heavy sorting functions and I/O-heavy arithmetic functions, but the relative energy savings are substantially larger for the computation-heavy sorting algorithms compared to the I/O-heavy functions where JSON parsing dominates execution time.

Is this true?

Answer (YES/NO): NO